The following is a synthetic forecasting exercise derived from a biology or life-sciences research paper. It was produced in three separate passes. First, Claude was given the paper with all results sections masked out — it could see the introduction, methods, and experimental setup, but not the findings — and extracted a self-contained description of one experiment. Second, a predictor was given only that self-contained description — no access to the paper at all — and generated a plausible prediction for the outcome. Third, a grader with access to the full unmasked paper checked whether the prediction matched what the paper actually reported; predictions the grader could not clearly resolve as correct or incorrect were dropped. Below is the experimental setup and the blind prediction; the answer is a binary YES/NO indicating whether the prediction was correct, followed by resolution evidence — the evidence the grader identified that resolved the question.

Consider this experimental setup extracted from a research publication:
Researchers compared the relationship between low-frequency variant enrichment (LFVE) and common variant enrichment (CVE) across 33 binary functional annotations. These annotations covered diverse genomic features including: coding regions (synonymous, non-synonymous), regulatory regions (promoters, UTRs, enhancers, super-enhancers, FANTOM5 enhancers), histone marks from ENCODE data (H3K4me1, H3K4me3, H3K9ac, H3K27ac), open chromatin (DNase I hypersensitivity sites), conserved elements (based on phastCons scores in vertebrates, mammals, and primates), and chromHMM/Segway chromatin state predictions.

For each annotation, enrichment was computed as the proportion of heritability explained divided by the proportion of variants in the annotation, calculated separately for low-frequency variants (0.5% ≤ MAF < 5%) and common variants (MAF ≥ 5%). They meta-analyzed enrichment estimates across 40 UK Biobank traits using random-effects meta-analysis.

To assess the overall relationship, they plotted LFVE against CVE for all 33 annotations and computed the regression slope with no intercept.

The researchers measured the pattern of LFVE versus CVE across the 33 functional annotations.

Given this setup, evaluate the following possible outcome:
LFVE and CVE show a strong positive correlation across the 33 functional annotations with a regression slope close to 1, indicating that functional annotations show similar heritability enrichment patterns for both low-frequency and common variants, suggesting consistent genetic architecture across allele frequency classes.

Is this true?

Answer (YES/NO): NO